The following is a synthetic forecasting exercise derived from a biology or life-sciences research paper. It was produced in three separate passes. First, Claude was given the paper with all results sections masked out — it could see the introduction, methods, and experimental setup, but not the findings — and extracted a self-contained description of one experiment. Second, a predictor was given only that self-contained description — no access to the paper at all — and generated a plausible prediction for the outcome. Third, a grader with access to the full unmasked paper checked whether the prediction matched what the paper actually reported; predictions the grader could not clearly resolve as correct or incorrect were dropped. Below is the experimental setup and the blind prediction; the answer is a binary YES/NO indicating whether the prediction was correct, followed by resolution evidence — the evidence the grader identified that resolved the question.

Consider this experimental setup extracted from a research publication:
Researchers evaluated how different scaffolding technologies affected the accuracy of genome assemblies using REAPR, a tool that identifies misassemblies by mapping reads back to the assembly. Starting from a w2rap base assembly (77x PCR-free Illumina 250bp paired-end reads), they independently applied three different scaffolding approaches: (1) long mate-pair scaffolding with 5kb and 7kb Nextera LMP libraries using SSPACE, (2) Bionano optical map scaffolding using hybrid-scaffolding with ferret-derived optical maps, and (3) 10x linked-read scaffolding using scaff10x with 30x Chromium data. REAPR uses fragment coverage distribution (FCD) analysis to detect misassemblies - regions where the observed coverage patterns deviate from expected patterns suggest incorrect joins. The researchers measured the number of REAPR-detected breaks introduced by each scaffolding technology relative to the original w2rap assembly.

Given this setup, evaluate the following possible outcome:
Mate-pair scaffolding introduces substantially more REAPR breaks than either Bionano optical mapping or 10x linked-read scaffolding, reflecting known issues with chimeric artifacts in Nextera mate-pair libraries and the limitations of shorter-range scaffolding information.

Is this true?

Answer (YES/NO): NO